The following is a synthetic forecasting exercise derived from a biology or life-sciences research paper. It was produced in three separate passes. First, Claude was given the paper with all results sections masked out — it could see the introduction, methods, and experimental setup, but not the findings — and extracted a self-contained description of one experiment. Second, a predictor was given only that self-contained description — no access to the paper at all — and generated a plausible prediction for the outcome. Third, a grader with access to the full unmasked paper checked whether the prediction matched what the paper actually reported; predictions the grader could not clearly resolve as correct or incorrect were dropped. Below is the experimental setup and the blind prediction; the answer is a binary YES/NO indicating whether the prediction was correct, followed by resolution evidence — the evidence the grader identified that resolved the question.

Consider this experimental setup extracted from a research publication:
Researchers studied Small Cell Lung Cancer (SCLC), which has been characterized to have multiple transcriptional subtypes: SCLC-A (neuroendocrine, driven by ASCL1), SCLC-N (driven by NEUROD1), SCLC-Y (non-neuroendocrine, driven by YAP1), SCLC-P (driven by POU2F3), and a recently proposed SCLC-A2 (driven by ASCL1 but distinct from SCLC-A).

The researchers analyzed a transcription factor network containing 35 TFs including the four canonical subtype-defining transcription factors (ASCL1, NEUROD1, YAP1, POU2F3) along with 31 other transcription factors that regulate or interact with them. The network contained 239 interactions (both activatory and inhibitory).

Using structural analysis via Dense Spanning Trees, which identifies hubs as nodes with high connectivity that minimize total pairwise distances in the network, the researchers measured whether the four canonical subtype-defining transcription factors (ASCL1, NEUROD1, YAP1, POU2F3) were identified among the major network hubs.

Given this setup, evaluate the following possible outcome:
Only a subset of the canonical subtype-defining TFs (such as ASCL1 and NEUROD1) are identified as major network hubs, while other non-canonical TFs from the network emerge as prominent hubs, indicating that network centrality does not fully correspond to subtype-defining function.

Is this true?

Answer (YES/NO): NO